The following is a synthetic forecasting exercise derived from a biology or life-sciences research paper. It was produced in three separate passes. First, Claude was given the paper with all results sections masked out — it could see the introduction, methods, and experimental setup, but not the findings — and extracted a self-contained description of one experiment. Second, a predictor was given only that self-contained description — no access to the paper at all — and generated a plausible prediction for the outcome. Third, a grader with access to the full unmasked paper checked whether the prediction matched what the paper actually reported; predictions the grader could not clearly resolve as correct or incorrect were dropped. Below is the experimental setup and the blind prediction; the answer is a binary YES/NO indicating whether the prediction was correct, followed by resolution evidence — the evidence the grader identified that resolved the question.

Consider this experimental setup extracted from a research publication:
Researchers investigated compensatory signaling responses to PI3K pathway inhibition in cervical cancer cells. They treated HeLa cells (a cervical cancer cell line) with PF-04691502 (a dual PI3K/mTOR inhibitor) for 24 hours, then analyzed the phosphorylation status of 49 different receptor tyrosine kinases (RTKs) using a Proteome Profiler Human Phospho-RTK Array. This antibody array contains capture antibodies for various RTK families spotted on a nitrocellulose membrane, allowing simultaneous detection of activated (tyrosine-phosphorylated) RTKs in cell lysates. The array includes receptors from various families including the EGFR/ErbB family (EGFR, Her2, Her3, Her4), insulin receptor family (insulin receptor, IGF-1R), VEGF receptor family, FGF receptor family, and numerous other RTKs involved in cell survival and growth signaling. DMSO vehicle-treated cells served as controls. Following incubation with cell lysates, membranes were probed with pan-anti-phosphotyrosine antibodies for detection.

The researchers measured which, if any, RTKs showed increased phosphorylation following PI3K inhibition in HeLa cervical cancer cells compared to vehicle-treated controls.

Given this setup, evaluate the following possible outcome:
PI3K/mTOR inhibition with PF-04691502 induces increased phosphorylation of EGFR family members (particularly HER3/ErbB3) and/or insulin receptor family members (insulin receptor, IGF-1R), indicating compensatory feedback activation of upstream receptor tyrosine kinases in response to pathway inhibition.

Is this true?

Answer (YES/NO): YES